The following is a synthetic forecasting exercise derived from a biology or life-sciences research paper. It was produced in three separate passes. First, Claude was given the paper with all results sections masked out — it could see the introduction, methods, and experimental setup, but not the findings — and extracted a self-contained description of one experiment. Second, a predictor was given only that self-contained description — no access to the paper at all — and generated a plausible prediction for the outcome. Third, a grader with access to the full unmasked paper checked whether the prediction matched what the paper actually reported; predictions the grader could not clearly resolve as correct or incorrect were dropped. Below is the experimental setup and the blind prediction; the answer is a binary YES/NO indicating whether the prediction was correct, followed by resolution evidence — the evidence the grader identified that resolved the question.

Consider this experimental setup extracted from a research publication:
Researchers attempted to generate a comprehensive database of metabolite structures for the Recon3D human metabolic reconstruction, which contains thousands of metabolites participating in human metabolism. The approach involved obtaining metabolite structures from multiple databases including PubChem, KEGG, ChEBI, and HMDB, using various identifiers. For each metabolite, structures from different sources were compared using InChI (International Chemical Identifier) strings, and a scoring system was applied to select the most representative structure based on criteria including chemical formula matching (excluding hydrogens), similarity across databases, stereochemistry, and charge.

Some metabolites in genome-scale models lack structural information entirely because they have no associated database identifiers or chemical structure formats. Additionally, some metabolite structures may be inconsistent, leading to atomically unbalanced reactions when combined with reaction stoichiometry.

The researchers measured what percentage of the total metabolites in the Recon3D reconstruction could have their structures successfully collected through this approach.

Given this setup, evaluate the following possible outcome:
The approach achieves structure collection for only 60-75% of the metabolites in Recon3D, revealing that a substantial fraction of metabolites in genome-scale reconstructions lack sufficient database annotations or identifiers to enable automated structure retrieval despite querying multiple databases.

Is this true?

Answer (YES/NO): NO